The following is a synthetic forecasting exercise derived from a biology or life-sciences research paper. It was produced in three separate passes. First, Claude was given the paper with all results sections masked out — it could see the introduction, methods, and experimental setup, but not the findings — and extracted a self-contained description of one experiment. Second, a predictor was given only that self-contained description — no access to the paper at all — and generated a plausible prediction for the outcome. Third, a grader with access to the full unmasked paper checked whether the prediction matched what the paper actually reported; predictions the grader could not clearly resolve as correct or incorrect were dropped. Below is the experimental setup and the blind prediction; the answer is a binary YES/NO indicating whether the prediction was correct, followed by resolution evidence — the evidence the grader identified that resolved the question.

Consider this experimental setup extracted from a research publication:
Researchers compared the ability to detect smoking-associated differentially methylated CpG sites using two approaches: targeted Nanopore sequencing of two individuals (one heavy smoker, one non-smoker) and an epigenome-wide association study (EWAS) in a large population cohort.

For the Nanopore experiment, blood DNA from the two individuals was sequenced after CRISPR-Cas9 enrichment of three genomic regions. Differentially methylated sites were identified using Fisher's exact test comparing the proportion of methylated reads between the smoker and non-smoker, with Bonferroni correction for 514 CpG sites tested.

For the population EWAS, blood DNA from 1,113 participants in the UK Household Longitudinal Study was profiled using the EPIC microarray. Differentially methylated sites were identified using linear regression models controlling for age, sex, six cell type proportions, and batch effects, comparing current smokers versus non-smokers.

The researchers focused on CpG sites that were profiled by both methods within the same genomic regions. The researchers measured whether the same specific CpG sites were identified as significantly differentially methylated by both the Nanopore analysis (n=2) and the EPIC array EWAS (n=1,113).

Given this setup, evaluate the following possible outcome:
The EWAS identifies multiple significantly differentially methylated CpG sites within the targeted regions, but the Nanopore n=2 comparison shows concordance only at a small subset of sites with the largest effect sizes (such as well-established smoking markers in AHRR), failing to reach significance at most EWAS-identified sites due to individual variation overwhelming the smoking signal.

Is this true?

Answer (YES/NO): NO